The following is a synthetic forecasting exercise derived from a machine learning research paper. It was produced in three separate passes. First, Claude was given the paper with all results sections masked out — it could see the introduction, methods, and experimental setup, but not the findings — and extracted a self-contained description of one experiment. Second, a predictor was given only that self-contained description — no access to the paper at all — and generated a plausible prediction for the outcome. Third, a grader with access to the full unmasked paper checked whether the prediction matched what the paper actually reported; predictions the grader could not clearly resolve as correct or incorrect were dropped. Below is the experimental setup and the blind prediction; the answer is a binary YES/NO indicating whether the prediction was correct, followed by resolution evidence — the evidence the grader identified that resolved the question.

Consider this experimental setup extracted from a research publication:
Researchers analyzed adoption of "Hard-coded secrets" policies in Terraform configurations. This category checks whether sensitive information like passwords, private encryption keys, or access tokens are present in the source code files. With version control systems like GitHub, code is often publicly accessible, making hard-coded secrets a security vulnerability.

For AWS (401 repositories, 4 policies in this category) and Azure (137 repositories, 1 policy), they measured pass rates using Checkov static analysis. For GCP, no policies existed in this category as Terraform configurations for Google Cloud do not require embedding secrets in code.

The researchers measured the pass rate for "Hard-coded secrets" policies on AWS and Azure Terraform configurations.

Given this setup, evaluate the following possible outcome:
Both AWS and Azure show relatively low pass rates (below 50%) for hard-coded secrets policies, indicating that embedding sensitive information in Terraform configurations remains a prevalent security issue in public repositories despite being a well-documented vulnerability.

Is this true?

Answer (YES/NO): NO